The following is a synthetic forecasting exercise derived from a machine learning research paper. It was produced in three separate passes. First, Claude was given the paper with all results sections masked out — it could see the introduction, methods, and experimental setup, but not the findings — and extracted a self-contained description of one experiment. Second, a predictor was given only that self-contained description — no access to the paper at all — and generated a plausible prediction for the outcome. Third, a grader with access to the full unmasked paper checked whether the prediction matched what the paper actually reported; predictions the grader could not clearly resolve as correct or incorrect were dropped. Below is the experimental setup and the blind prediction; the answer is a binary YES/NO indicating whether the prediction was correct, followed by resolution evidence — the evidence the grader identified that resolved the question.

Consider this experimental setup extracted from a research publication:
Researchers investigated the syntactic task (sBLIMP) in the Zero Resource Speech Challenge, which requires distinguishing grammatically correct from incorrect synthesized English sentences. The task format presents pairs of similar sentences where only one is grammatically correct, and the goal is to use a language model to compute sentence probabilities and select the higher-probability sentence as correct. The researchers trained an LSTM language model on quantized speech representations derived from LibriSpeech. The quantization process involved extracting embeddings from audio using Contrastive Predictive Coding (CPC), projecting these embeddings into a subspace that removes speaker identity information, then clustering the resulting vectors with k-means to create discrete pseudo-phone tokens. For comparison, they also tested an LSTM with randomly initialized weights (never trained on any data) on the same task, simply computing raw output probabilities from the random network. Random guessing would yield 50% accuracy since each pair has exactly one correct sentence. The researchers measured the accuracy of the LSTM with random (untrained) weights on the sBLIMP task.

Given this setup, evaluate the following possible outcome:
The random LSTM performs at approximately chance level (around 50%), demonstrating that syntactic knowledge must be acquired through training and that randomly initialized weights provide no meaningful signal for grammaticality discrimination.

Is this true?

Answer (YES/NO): NO